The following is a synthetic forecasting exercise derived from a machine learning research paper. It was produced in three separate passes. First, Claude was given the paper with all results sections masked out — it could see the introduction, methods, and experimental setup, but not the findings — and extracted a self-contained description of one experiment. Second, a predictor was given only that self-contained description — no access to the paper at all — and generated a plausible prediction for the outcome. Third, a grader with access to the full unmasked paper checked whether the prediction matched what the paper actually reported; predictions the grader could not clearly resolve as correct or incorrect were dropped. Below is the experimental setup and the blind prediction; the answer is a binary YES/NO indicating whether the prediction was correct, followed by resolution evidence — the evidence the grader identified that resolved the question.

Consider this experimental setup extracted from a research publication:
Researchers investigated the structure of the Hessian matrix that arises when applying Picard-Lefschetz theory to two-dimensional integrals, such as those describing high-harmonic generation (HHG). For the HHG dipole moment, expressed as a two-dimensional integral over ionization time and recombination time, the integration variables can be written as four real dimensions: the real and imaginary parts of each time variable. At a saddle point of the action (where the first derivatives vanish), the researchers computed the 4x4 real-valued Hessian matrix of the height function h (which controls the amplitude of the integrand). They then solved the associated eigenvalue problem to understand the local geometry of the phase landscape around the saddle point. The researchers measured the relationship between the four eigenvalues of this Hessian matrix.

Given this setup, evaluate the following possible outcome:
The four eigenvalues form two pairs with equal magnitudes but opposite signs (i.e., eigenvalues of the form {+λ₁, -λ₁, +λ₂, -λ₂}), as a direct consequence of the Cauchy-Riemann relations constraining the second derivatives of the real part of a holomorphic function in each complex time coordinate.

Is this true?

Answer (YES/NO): YES